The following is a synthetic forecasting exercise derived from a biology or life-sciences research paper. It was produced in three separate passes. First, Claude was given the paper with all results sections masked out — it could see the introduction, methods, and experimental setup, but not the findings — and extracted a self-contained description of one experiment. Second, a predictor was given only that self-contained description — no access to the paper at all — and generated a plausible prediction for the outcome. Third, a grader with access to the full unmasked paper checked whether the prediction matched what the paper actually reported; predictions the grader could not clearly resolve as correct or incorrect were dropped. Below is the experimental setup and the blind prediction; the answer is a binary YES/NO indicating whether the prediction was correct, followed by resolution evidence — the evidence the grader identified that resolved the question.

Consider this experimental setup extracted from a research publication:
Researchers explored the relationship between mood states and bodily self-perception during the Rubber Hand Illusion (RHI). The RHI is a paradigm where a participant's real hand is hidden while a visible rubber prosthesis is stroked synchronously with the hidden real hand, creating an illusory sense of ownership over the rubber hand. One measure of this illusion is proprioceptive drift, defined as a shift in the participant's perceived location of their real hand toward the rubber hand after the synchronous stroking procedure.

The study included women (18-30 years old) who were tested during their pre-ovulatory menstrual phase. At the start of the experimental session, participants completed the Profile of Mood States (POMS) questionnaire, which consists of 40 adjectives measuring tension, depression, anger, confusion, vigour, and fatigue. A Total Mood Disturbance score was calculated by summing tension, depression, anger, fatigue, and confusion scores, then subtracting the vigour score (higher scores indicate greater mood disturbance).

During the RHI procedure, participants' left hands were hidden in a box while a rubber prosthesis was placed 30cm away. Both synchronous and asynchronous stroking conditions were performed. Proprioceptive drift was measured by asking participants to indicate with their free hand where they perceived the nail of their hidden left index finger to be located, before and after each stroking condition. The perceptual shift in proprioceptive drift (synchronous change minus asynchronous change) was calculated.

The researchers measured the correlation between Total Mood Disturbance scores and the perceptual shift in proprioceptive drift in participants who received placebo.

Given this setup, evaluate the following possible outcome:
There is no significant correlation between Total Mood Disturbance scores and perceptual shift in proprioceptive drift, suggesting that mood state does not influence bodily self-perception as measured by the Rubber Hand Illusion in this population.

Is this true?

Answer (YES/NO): NO